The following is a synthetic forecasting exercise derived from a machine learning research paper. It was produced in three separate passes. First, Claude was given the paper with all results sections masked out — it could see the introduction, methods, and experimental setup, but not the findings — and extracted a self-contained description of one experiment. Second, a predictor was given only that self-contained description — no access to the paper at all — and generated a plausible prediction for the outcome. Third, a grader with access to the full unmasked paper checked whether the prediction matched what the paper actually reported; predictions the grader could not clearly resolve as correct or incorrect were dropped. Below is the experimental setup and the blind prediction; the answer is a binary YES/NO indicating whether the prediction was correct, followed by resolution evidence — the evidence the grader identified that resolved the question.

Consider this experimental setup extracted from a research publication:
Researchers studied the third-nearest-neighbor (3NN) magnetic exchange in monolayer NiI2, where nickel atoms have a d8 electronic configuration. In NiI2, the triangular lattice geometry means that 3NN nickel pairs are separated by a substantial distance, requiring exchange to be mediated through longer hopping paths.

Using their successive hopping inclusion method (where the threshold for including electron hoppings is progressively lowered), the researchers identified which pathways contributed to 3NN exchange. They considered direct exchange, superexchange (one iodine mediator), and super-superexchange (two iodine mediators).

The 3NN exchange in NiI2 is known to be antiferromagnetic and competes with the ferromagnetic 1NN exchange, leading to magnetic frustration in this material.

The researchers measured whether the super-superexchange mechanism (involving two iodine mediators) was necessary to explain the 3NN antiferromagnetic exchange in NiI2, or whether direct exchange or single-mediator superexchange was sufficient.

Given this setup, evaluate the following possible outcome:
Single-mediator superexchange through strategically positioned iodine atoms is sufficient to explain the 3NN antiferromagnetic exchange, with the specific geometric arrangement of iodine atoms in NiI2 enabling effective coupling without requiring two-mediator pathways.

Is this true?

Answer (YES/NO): NO